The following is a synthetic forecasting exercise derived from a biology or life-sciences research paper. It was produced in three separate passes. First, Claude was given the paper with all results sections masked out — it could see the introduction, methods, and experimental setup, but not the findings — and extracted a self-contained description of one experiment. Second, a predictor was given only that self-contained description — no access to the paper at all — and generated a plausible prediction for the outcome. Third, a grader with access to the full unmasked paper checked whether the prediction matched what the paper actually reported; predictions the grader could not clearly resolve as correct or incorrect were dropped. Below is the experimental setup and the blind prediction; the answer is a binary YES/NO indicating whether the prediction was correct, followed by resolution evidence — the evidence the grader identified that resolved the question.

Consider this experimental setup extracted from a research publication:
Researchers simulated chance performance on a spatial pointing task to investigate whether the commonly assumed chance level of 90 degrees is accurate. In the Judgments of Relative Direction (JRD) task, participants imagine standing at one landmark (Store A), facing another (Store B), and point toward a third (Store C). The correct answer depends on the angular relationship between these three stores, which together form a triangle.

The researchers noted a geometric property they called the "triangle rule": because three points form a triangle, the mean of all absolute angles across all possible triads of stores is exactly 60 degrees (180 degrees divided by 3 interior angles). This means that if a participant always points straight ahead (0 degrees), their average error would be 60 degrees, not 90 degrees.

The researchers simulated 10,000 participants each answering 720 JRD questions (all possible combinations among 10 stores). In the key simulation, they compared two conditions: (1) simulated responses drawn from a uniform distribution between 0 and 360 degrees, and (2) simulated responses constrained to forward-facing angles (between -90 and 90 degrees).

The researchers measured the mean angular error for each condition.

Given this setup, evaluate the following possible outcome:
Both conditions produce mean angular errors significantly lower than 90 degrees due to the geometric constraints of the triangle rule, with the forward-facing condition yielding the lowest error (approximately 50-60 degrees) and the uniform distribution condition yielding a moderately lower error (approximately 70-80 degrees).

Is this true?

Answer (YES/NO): NO